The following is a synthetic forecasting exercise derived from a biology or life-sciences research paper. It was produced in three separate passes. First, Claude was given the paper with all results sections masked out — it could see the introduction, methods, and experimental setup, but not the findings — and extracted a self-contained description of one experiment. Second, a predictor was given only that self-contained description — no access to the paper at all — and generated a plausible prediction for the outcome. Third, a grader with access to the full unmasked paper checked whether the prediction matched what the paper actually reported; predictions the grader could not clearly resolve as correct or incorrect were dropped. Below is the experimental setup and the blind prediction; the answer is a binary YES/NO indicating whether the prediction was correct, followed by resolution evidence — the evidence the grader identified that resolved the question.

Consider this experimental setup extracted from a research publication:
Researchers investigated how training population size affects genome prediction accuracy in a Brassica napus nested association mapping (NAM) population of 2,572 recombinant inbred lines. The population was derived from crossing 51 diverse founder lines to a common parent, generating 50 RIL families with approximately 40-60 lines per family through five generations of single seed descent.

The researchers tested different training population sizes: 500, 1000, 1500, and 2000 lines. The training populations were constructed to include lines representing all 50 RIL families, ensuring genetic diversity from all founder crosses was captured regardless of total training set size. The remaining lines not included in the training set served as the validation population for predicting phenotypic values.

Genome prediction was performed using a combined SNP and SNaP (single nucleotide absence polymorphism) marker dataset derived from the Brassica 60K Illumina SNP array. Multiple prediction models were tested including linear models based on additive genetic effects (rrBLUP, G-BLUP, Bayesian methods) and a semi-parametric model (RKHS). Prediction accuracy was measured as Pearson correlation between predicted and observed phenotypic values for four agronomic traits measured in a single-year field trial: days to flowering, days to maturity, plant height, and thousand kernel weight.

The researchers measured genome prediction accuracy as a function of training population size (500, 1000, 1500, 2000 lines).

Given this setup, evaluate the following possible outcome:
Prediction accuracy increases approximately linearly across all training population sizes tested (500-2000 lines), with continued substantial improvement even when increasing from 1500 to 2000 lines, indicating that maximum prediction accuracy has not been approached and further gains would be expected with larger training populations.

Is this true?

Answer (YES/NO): NO